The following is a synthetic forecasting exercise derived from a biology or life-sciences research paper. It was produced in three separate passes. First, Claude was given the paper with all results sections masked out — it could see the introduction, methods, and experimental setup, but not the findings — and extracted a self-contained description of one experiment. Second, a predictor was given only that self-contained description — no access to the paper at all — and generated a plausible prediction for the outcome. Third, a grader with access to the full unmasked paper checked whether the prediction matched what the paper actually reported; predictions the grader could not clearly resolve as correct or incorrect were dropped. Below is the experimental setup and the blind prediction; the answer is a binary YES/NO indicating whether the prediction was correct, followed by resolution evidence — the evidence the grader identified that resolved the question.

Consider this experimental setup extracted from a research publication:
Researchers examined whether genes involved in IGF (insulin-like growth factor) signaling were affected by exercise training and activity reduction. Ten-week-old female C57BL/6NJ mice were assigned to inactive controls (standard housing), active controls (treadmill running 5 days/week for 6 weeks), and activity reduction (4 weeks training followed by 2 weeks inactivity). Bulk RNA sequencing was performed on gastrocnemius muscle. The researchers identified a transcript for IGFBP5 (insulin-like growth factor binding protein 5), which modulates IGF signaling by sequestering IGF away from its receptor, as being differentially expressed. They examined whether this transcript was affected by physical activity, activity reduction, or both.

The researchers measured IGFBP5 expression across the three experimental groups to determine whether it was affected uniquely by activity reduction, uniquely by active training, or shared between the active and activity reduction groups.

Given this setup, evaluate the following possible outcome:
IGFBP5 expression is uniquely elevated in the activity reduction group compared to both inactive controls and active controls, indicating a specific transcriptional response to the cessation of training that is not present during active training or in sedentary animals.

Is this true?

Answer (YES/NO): NO